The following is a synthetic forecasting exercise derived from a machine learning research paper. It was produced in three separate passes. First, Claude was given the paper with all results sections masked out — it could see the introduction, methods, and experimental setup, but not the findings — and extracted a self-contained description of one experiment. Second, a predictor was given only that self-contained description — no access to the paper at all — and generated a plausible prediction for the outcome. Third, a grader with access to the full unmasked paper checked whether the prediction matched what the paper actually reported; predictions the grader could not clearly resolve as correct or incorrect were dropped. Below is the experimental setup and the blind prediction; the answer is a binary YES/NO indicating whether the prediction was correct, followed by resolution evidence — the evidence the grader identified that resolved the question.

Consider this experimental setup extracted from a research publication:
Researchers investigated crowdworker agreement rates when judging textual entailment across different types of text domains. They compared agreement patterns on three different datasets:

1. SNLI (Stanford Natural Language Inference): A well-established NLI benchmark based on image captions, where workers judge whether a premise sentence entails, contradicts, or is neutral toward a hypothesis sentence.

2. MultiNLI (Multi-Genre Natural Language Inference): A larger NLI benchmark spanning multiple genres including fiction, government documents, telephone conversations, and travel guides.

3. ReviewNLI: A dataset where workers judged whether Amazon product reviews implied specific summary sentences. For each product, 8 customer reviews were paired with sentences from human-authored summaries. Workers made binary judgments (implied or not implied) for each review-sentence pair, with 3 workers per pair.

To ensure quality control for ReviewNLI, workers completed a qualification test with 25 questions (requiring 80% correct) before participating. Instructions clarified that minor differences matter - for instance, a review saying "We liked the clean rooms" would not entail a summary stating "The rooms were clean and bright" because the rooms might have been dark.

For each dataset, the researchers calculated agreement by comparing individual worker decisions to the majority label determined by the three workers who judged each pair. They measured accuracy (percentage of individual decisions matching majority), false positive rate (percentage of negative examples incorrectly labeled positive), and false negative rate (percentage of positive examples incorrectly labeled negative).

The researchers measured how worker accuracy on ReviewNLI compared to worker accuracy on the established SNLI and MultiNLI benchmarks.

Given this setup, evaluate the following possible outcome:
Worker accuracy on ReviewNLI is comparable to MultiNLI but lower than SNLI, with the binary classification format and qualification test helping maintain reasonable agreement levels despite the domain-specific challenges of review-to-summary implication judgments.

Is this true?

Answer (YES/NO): NO